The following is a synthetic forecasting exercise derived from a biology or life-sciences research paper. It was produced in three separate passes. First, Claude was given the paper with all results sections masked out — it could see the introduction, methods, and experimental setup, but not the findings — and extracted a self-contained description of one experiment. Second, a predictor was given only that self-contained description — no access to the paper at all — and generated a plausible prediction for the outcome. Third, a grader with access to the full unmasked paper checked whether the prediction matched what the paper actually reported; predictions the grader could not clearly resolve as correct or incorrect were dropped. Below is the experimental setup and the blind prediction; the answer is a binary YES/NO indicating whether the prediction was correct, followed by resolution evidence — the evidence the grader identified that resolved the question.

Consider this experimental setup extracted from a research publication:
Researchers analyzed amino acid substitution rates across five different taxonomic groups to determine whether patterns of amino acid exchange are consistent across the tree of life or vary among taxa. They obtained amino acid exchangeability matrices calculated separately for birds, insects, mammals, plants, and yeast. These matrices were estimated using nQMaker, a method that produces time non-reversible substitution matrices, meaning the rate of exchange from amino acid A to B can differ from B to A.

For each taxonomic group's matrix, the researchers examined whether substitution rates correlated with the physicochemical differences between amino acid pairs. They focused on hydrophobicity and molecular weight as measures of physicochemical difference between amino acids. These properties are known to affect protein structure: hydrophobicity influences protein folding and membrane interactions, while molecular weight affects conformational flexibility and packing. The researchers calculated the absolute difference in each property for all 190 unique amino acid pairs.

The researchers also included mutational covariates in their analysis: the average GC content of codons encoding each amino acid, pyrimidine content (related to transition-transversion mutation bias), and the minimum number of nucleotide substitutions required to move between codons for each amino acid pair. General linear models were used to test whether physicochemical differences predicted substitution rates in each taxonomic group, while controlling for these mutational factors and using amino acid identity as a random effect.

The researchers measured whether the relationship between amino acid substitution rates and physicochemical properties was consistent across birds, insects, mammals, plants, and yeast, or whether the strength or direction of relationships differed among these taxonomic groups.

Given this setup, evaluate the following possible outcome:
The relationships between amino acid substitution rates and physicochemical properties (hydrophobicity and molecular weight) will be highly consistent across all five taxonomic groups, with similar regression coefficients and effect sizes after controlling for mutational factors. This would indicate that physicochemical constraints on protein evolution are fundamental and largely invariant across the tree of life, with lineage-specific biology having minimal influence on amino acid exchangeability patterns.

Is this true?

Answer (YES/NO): YES